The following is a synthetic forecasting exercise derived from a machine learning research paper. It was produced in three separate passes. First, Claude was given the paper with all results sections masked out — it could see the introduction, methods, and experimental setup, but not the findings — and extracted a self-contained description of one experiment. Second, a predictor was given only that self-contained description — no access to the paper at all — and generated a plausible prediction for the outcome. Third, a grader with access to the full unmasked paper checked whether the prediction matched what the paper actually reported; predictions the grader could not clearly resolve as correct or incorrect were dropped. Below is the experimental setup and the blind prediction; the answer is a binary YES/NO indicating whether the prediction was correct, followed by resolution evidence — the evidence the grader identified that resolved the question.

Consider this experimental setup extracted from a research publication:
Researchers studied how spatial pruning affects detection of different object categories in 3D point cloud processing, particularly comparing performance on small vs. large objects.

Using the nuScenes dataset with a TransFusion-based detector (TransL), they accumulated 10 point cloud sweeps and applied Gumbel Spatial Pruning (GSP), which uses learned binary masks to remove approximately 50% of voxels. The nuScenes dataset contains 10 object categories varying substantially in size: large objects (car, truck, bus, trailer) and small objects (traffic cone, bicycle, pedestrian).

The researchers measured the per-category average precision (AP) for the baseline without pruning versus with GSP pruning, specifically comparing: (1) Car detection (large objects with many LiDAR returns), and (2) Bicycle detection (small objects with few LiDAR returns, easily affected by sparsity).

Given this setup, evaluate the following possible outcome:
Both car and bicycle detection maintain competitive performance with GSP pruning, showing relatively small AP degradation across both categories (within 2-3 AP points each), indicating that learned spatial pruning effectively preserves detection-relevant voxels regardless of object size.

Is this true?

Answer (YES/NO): YES